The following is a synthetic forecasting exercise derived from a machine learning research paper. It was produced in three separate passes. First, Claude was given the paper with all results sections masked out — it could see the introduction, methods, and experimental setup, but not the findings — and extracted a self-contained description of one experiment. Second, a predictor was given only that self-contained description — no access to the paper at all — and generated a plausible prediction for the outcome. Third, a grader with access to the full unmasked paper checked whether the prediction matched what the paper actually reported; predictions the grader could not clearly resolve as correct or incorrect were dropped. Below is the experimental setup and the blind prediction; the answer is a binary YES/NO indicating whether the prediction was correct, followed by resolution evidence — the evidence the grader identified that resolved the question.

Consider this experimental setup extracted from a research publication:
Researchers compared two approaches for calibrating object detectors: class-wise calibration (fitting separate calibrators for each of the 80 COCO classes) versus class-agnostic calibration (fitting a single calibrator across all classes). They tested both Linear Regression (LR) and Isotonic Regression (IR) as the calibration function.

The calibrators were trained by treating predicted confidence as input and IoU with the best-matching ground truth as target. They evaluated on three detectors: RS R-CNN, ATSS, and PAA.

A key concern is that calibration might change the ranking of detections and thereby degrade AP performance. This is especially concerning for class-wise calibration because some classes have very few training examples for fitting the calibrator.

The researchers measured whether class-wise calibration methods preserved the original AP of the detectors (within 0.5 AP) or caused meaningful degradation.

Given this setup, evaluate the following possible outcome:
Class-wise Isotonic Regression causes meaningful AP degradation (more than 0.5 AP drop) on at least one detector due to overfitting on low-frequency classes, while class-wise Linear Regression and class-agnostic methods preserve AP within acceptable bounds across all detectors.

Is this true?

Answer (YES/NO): NO